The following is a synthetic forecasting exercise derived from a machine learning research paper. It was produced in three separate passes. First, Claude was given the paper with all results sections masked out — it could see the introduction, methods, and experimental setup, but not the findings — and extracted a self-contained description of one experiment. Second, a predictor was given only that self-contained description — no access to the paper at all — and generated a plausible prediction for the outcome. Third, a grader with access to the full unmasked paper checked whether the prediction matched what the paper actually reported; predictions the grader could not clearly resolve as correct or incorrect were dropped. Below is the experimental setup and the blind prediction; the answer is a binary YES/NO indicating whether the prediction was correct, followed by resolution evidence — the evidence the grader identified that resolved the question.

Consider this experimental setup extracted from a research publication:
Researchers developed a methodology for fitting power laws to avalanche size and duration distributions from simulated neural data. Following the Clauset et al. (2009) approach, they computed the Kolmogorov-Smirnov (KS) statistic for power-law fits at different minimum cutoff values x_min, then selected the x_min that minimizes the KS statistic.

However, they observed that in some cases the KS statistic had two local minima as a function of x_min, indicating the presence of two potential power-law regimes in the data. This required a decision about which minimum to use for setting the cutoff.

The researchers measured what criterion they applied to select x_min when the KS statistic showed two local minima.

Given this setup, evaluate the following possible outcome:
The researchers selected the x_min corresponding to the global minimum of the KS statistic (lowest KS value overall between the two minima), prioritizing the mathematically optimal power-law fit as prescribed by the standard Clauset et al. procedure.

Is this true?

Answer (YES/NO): NO